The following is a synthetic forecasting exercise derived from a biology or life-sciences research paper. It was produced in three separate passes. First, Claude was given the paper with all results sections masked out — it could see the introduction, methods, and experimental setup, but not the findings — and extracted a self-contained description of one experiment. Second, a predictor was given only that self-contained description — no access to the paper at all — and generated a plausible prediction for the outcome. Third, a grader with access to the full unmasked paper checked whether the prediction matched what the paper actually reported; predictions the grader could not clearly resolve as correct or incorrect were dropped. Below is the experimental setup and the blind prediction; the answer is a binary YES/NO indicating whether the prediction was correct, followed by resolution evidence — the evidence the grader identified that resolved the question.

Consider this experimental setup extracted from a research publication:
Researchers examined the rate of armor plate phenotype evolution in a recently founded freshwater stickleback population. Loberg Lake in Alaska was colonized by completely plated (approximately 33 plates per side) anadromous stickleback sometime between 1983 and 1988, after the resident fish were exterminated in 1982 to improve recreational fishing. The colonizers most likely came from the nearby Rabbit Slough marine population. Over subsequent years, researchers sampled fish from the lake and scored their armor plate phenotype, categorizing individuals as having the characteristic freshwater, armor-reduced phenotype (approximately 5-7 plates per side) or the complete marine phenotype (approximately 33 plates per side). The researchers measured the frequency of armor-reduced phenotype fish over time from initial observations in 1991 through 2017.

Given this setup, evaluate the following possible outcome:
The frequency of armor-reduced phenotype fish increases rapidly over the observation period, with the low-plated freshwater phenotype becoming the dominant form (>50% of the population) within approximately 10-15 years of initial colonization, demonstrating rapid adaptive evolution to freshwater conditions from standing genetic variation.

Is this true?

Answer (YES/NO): YES